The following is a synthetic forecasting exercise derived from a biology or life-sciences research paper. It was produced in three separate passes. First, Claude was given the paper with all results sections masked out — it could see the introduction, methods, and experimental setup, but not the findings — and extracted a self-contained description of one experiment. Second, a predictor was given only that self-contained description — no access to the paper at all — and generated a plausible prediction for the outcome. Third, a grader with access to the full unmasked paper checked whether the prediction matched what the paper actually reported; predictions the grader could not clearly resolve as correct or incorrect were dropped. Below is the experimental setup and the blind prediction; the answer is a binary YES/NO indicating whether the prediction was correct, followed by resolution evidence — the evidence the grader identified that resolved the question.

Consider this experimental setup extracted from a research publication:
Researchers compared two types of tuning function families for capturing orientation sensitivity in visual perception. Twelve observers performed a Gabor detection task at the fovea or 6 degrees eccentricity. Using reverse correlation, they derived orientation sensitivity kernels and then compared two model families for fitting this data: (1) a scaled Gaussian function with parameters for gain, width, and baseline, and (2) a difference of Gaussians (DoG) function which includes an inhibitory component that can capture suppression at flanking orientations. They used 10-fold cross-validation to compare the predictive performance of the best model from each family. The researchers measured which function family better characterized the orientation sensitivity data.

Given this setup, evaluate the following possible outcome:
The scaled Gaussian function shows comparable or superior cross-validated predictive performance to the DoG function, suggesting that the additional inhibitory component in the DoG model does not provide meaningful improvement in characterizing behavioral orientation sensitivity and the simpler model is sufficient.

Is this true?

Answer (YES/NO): YES